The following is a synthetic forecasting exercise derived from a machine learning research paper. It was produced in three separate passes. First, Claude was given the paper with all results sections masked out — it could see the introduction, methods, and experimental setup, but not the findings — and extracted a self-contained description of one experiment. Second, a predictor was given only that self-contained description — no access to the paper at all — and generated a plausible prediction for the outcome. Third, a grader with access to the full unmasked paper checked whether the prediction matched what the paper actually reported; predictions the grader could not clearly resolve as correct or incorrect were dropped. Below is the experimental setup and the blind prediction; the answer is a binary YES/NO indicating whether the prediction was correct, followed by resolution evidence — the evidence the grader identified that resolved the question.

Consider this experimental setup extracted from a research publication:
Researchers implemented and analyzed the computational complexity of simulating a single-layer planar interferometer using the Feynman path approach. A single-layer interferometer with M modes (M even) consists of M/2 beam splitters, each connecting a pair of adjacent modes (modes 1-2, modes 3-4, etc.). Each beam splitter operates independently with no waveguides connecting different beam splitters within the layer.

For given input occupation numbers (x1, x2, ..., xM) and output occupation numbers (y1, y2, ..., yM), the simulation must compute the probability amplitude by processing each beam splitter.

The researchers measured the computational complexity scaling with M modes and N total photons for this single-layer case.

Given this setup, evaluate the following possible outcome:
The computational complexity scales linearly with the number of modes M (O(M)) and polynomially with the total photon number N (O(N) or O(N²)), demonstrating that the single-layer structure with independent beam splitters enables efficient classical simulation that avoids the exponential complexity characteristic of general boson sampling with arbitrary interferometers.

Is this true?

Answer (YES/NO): YES